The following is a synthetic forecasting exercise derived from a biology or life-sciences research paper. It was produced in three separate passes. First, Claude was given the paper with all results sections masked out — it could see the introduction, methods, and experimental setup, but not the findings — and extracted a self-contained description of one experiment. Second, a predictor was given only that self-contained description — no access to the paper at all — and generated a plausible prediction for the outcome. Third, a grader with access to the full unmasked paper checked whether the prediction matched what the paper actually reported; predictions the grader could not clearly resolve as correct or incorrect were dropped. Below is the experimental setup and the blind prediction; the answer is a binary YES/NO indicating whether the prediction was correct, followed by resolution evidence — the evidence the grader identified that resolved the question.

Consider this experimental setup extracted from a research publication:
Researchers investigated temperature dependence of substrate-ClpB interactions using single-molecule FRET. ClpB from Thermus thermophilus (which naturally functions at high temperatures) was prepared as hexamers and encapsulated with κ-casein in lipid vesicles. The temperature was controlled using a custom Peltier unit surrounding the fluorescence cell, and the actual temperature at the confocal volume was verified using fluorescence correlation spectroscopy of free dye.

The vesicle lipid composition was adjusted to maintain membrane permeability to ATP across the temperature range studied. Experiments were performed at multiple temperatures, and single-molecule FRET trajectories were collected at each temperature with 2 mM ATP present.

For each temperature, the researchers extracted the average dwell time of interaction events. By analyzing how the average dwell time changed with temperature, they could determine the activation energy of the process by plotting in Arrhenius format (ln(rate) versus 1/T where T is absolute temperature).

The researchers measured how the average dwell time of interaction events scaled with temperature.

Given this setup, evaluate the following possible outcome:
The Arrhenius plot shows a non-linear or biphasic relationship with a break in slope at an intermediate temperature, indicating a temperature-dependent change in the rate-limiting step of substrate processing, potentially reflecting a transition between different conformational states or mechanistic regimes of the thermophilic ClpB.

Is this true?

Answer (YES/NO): NO